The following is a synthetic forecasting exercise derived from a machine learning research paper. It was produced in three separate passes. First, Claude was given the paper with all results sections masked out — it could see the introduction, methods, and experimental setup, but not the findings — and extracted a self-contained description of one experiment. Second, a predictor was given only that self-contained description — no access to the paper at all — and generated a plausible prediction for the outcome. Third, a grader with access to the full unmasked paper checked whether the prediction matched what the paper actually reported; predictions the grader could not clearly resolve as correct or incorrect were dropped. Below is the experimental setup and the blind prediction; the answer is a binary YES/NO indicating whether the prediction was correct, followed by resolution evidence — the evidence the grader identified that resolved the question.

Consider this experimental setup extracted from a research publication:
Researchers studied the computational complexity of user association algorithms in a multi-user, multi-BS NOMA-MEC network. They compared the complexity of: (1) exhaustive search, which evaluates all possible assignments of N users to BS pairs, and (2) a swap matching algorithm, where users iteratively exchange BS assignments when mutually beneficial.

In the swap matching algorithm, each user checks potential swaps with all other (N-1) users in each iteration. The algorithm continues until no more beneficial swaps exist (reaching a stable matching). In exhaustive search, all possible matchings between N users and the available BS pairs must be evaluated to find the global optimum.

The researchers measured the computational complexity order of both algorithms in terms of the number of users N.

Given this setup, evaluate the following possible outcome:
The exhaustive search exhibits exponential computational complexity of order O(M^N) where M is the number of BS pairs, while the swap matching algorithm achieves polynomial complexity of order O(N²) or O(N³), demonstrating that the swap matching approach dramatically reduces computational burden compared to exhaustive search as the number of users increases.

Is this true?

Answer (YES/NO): NO